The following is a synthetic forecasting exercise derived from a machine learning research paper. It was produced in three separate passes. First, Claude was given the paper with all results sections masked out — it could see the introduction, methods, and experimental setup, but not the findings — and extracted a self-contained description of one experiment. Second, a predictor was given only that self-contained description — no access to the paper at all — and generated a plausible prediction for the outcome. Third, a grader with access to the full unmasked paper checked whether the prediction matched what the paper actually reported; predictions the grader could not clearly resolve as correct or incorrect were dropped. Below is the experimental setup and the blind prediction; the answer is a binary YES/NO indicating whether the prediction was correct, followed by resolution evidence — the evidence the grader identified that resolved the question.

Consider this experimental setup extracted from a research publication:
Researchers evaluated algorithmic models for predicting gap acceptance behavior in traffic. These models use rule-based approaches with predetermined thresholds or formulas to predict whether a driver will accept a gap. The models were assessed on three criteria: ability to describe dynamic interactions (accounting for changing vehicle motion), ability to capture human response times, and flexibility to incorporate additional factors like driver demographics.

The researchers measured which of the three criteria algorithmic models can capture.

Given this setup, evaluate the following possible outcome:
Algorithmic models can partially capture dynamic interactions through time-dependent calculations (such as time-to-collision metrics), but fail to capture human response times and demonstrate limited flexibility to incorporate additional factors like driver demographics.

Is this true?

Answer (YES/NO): NO